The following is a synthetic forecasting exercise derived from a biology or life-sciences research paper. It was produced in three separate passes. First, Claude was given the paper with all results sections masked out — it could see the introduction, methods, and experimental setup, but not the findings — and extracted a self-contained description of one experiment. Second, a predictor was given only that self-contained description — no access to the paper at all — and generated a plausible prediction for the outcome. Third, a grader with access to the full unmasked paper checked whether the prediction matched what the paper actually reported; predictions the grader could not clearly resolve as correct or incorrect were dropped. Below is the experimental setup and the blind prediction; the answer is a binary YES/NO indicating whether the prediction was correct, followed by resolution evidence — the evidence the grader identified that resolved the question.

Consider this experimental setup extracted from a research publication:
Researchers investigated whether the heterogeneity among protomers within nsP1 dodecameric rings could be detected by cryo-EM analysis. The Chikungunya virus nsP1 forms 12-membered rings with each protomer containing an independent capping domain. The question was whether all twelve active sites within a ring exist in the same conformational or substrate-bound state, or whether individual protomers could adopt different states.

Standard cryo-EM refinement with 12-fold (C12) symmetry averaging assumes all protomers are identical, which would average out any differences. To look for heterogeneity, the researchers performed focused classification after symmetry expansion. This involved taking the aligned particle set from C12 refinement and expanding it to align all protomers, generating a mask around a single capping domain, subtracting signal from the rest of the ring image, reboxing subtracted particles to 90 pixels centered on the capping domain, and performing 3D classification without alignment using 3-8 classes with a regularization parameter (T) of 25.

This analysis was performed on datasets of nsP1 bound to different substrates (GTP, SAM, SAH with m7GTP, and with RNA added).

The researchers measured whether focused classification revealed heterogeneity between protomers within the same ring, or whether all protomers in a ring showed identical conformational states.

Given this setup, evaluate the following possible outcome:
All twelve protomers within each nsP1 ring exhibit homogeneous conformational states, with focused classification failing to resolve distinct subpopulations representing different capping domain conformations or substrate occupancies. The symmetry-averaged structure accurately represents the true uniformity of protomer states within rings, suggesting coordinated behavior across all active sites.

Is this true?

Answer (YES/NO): NO